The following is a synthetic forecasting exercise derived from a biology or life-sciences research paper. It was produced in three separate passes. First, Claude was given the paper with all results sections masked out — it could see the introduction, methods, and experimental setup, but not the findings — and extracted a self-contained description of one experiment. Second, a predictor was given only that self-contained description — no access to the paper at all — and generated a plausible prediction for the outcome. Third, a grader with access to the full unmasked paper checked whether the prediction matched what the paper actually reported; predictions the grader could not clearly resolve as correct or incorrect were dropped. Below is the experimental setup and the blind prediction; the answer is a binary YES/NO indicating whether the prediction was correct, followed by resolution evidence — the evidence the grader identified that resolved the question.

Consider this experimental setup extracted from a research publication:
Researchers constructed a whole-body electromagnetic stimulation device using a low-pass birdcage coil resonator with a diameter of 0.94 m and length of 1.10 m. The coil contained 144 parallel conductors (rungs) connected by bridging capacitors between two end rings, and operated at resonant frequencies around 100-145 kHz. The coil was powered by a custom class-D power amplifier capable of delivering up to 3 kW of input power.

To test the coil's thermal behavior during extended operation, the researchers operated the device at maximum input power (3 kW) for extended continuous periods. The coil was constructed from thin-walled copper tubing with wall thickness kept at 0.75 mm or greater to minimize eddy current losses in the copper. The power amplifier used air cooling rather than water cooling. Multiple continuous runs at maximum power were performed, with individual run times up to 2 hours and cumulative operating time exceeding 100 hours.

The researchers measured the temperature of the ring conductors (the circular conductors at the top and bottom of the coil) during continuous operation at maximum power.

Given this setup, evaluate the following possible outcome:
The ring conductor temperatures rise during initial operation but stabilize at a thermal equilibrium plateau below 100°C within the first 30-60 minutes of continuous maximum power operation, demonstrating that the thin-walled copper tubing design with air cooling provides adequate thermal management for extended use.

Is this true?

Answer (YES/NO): YES